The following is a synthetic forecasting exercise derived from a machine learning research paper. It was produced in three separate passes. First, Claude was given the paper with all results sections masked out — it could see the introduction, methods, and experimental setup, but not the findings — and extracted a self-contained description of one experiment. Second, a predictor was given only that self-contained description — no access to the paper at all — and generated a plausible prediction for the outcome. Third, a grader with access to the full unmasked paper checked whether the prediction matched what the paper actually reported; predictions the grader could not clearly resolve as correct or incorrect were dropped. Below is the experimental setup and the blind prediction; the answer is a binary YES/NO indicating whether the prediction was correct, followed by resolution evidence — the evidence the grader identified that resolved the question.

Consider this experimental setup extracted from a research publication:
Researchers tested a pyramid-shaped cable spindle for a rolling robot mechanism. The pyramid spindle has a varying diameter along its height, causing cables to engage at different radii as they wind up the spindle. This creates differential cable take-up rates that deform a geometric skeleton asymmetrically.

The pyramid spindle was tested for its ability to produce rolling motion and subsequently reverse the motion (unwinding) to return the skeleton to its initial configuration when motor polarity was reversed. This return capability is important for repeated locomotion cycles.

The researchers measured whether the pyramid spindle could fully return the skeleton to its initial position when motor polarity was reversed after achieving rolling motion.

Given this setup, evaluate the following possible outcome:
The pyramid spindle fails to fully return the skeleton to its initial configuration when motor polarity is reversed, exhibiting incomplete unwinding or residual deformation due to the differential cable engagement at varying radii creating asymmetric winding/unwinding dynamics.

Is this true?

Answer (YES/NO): NO